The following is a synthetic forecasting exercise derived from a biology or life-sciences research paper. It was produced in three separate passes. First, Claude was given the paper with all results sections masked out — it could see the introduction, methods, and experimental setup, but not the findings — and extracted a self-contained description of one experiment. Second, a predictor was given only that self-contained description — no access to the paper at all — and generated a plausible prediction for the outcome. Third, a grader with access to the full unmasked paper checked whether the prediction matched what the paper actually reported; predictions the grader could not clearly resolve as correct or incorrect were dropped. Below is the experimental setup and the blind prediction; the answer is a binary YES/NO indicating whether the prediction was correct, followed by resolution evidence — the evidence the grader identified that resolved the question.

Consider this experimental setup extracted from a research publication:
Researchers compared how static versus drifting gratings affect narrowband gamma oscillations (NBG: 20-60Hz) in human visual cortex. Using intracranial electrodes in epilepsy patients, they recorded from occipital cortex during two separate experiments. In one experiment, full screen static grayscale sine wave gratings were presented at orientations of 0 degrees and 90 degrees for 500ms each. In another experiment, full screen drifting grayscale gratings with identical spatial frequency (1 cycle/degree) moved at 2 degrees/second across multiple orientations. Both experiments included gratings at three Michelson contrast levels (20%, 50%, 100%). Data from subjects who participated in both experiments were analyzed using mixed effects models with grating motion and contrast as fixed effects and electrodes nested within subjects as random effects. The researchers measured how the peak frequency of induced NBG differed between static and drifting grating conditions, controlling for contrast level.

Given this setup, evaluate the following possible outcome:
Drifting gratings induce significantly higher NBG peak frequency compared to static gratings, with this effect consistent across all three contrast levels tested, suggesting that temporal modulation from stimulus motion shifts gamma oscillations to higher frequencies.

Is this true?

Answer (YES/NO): YES